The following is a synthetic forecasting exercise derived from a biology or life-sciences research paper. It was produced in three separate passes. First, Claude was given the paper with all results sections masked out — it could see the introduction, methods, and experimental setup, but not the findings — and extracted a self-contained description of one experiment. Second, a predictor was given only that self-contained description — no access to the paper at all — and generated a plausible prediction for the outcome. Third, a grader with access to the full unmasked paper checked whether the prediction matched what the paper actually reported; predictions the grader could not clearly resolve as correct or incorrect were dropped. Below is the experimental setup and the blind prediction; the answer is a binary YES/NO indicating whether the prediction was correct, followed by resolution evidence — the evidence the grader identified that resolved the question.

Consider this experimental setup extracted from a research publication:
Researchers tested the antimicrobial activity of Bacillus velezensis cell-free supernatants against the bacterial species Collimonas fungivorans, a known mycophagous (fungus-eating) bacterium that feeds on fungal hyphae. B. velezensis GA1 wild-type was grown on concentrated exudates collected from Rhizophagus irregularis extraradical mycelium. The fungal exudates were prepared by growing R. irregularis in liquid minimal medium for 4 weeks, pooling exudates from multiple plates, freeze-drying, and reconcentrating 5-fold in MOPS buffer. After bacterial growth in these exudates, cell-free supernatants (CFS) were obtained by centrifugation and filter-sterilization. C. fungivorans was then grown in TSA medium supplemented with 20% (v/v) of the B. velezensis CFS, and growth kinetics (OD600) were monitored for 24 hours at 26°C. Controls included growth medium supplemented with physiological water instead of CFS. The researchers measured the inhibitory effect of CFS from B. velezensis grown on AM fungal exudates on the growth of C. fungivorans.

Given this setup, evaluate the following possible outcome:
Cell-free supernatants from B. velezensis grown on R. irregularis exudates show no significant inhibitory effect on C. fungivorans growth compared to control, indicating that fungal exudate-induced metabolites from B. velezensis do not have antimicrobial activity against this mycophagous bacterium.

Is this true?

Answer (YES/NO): NO